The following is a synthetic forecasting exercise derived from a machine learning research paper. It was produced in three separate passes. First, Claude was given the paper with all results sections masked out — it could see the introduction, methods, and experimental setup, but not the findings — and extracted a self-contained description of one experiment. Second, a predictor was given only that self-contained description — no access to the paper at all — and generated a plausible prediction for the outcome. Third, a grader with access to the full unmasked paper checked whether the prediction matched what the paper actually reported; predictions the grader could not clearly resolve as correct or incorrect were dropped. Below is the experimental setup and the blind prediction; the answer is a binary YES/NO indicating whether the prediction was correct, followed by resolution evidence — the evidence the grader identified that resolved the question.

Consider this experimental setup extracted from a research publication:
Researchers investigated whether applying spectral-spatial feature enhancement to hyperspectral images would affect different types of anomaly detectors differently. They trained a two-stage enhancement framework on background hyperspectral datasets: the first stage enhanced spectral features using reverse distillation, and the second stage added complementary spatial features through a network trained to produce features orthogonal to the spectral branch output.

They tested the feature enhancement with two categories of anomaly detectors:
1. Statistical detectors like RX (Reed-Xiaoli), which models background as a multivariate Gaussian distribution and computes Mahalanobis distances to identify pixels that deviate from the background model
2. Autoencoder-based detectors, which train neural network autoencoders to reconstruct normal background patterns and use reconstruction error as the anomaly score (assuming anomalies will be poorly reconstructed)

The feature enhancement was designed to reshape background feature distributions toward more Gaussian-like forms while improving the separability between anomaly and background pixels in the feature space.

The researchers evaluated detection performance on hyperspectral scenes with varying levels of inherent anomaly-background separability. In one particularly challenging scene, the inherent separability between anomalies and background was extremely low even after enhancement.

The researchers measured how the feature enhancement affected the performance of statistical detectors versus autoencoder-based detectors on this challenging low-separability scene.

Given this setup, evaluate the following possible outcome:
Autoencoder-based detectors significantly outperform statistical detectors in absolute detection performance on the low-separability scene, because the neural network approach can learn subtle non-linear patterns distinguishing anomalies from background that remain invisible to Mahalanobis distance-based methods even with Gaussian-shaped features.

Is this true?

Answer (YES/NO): NO